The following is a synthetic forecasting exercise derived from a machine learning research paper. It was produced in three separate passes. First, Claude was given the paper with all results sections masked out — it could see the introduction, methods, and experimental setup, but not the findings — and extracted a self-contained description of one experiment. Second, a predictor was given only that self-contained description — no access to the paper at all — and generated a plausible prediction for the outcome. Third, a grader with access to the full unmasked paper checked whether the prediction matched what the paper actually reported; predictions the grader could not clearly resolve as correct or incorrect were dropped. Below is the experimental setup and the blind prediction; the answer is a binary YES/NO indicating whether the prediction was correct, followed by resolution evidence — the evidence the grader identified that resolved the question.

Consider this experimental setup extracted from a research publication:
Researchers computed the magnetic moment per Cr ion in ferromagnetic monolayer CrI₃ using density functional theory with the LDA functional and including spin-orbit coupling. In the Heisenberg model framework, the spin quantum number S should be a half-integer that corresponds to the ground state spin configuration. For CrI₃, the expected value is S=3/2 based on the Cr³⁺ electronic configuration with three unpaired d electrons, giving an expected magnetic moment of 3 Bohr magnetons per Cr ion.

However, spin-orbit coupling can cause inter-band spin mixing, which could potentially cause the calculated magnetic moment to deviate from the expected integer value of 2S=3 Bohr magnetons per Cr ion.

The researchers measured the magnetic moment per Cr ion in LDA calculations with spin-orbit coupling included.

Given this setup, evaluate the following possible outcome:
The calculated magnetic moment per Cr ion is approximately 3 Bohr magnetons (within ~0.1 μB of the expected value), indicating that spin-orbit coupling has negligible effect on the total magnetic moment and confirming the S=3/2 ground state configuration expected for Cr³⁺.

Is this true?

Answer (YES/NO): YES